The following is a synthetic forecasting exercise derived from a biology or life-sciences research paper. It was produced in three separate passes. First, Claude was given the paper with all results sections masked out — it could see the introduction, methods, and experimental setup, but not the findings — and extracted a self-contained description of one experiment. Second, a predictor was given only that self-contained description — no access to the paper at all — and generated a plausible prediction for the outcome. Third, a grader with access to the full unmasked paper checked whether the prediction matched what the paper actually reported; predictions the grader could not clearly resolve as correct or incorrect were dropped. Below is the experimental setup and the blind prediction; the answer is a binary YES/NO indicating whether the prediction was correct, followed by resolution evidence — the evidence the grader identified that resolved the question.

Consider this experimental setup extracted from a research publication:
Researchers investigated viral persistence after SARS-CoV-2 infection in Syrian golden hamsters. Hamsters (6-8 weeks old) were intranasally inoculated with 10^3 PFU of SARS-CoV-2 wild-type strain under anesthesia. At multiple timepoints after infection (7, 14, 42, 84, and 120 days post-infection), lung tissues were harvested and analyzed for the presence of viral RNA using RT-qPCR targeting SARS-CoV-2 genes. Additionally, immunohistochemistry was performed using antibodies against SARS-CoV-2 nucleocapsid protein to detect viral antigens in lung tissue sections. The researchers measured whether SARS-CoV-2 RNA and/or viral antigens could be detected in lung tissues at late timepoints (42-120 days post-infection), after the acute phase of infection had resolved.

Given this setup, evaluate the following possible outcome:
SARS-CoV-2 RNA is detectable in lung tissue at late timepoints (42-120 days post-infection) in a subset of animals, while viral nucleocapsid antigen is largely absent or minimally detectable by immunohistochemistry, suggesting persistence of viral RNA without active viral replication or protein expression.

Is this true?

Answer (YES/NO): NO